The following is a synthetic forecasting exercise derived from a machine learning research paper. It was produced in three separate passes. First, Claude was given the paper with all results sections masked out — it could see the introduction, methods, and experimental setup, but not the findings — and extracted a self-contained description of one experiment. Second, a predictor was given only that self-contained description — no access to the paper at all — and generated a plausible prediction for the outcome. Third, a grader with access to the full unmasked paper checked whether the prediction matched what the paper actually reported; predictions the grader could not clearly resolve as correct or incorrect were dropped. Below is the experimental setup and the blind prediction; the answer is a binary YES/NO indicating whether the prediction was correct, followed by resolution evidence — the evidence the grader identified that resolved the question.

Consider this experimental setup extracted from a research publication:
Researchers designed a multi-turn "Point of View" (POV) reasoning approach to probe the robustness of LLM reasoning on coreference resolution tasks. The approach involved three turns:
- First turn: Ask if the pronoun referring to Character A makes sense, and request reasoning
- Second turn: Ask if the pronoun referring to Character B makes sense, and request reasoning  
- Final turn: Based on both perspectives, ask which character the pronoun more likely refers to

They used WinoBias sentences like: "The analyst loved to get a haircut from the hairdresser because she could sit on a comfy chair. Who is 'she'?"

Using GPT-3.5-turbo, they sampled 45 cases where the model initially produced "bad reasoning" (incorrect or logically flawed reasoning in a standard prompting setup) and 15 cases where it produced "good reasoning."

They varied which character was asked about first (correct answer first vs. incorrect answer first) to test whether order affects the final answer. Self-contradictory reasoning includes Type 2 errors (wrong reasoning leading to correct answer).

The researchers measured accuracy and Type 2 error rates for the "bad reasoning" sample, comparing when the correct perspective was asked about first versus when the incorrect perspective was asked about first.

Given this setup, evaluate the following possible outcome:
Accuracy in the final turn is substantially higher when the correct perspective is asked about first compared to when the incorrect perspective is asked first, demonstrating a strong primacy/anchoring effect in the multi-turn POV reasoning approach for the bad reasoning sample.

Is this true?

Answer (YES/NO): YES